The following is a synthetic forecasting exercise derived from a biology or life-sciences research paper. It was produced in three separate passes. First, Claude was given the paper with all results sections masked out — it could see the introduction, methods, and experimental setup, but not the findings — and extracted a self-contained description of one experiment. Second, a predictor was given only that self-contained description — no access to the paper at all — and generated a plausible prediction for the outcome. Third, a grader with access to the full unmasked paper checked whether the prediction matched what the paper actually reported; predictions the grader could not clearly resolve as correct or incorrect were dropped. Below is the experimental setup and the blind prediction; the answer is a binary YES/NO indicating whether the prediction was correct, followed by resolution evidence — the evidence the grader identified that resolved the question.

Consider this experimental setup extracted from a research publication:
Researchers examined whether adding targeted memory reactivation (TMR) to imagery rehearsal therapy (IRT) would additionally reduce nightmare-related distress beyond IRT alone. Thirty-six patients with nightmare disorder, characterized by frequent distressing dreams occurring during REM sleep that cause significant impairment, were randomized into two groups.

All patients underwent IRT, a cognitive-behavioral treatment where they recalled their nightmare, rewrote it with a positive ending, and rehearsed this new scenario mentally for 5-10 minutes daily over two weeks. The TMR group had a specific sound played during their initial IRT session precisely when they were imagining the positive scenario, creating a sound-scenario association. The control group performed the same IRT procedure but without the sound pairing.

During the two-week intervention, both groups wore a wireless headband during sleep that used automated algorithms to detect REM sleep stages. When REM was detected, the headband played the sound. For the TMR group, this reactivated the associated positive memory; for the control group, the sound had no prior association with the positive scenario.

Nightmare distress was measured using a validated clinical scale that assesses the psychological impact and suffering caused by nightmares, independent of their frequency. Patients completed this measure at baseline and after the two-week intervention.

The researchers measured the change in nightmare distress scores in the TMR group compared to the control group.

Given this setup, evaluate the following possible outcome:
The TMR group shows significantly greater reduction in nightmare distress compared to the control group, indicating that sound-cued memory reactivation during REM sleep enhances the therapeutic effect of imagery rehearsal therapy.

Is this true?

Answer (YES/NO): NO